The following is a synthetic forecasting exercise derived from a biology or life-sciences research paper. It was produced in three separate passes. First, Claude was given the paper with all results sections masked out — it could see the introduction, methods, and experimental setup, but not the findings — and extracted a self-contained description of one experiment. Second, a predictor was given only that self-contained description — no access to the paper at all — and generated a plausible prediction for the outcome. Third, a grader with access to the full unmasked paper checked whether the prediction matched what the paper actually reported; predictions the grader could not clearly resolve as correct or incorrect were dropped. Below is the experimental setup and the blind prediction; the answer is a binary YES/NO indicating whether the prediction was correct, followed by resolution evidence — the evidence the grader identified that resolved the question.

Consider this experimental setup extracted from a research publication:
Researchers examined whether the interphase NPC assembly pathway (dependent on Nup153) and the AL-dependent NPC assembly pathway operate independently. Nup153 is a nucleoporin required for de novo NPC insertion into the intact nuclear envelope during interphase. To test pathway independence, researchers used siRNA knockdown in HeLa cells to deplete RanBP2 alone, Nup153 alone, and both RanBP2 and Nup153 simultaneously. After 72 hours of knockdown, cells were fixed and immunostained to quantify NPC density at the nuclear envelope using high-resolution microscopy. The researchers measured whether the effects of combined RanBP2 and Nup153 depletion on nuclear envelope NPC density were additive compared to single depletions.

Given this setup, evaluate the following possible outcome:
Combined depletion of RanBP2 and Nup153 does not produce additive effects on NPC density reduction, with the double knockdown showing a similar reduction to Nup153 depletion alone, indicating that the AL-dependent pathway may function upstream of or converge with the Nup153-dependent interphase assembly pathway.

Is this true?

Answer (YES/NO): NO